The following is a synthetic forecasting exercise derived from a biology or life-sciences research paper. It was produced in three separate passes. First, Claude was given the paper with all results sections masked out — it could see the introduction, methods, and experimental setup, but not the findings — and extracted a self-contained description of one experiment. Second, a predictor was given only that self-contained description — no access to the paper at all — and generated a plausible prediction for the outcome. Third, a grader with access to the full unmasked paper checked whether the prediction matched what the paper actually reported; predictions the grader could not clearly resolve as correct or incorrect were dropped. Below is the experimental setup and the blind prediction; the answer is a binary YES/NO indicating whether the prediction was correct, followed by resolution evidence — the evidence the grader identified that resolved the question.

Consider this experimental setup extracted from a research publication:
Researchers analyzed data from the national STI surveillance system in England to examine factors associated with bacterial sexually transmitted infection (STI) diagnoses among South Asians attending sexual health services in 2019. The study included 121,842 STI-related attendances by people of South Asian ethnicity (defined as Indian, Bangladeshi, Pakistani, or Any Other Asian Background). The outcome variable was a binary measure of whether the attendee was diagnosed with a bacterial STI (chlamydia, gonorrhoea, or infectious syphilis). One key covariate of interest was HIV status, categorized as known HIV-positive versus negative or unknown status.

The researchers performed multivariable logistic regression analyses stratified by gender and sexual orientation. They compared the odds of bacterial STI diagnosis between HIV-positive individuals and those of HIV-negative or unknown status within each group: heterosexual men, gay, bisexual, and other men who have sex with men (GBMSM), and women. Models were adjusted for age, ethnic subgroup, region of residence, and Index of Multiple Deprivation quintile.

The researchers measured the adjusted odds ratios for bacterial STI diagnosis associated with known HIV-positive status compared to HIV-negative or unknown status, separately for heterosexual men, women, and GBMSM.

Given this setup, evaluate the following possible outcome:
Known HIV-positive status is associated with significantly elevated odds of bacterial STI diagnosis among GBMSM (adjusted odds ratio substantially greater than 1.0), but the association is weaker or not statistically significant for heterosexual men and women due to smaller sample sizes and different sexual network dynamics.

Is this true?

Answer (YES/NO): NO